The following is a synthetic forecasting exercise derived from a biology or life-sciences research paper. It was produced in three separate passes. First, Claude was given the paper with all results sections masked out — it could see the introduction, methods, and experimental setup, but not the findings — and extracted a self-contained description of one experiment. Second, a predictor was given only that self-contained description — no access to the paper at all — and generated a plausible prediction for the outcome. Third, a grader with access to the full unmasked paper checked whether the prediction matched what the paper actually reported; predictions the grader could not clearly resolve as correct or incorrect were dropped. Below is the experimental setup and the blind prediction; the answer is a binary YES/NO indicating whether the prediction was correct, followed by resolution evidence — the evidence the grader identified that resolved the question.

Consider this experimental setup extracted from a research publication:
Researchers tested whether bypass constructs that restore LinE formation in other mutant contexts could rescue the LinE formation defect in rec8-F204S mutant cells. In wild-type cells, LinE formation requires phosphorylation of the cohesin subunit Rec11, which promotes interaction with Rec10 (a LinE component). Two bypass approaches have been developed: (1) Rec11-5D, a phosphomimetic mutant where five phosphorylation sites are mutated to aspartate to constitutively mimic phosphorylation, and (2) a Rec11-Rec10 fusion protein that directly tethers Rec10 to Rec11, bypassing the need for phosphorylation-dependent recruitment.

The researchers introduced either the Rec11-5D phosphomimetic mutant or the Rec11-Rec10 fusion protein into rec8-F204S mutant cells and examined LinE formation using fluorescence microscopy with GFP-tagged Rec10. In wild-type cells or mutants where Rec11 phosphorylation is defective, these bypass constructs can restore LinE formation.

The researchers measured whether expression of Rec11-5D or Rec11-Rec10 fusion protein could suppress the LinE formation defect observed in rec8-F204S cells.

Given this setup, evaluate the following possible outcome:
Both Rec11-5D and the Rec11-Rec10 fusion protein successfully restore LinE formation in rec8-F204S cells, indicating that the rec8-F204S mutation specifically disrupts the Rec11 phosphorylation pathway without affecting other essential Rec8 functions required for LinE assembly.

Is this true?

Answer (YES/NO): NO